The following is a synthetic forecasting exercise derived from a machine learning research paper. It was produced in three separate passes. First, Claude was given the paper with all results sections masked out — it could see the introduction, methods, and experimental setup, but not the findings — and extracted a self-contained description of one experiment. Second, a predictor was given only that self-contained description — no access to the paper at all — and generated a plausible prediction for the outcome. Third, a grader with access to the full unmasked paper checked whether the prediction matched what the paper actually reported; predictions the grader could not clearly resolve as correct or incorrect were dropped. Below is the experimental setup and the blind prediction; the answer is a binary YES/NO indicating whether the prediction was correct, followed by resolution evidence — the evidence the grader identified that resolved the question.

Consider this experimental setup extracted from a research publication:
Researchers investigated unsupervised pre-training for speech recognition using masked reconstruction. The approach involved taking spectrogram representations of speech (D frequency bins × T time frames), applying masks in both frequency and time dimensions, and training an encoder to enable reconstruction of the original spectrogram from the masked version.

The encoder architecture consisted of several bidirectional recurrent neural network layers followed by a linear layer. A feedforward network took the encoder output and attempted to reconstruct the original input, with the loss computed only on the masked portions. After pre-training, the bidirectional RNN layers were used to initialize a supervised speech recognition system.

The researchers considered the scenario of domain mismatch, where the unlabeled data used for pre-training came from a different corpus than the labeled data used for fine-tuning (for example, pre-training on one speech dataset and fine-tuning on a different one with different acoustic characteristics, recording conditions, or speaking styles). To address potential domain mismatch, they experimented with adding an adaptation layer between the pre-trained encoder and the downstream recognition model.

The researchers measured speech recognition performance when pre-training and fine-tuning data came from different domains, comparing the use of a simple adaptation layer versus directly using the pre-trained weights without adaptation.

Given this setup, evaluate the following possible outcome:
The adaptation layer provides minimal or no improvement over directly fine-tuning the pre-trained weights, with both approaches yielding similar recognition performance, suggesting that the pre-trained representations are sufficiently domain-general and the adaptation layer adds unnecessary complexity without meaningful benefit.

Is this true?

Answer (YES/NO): NO